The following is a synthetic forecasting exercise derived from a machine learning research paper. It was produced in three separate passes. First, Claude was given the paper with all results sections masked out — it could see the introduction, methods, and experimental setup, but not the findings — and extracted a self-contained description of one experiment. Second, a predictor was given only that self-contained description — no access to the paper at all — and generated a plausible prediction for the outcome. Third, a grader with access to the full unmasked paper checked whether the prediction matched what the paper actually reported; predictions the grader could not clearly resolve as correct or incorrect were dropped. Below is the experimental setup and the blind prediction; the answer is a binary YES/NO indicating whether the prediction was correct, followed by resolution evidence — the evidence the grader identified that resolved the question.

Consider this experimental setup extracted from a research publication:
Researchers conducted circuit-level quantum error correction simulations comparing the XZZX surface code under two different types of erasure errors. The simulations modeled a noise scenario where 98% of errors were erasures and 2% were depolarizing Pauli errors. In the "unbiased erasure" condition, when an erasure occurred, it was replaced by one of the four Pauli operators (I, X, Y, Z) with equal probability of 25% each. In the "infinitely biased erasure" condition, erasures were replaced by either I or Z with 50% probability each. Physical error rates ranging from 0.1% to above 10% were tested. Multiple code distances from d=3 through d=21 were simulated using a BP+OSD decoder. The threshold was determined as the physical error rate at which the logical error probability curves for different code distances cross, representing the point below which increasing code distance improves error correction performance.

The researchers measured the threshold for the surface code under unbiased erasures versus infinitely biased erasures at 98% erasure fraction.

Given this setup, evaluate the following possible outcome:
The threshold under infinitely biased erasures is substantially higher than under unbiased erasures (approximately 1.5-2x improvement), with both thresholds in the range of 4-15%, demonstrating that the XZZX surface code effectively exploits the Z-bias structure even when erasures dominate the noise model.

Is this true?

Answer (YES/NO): YES